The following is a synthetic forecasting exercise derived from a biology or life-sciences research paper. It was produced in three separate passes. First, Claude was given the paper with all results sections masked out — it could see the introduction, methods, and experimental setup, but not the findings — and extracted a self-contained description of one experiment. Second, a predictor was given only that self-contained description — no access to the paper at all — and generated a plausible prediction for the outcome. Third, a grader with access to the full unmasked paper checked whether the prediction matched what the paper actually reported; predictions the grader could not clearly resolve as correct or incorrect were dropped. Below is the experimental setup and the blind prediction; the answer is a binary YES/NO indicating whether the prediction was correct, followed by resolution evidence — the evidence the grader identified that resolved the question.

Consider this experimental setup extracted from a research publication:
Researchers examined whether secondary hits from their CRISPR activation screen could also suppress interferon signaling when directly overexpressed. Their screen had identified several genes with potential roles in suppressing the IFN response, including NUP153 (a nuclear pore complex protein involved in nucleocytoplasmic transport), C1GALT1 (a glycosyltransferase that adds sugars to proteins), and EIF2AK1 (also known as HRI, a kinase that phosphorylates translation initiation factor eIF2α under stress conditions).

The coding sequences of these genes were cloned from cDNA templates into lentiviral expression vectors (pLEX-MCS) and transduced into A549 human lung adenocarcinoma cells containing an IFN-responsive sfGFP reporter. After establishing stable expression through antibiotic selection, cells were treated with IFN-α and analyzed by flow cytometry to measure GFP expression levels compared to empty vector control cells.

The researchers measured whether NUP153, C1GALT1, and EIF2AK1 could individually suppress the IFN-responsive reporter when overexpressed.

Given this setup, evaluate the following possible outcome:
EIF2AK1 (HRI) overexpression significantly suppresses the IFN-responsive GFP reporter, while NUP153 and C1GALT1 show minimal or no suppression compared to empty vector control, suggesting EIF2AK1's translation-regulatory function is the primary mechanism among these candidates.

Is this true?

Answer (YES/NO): NO